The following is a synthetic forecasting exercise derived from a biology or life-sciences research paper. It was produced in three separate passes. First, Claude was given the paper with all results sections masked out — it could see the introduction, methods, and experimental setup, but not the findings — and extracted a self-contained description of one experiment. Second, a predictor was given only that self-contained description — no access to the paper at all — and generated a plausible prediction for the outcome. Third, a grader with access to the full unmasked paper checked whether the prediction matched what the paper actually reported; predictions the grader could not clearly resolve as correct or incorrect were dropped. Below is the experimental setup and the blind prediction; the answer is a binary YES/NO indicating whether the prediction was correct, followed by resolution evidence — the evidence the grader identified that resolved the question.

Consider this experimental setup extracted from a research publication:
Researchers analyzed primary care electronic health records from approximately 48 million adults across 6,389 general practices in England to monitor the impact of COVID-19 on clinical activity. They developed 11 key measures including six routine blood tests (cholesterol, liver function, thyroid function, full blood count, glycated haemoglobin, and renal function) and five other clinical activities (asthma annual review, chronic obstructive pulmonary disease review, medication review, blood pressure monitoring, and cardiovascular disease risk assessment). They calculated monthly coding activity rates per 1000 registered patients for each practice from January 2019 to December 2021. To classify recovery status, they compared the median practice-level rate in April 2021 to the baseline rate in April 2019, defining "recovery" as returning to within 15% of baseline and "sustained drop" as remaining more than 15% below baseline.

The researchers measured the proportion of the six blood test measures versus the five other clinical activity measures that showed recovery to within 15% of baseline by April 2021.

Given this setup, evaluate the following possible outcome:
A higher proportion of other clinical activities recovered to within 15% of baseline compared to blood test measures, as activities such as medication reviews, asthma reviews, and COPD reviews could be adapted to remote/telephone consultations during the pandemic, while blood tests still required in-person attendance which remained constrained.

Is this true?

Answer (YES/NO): NO